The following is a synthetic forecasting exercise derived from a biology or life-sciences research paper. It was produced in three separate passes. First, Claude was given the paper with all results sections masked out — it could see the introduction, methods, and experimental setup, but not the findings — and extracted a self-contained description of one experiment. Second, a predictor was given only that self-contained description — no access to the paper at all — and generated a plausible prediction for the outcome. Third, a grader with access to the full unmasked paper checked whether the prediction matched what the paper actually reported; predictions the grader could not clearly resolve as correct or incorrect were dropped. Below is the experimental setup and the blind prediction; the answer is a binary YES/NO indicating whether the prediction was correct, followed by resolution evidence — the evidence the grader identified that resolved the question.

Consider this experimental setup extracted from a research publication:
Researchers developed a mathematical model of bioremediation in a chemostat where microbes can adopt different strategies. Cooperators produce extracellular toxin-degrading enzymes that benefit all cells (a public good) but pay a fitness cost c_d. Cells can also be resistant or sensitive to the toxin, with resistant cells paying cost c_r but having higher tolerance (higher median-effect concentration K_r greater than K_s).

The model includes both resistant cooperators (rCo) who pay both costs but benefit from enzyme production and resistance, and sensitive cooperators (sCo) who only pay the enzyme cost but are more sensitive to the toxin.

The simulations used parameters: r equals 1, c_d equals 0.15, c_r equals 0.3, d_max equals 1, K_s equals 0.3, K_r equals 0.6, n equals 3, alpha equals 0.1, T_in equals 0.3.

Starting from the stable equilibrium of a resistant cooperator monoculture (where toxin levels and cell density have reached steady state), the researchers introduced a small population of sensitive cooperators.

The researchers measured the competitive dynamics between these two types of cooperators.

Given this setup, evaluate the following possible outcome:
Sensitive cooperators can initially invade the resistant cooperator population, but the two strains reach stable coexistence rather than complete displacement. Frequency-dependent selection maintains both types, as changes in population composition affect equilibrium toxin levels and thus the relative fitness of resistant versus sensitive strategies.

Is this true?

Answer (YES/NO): NO